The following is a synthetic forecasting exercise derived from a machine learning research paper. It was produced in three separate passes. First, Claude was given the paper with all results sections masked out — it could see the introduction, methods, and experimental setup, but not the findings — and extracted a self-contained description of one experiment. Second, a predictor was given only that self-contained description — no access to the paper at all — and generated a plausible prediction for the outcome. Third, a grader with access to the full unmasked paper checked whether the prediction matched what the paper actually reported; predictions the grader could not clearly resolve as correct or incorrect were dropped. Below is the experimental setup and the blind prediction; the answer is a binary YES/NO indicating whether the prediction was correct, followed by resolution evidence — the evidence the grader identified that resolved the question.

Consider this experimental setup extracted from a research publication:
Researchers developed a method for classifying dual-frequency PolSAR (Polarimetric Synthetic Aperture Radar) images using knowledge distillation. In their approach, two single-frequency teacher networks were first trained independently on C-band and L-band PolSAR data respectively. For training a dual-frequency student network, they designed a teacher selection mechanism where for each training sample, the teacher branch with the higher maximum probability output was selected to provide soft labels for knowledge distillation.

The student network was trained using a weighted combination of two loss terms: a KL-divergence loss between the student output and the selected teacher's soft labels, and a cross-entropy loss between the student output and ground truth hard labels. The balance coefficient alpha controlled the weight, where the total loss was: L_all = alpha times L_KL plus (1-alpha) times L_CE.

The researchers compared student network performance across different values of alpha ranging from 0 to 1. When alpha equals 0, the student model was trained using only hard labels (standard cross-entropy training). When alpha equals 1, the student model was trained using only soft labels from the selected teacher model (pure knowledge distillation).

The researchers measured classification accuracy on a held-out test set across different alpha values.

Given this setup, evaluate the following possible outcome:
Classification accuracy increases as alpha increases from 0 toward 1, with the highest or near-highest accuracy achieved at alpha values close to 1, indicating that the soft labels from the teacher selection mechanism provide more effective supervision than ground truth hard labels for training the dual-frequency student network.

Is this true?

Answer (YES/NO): NO